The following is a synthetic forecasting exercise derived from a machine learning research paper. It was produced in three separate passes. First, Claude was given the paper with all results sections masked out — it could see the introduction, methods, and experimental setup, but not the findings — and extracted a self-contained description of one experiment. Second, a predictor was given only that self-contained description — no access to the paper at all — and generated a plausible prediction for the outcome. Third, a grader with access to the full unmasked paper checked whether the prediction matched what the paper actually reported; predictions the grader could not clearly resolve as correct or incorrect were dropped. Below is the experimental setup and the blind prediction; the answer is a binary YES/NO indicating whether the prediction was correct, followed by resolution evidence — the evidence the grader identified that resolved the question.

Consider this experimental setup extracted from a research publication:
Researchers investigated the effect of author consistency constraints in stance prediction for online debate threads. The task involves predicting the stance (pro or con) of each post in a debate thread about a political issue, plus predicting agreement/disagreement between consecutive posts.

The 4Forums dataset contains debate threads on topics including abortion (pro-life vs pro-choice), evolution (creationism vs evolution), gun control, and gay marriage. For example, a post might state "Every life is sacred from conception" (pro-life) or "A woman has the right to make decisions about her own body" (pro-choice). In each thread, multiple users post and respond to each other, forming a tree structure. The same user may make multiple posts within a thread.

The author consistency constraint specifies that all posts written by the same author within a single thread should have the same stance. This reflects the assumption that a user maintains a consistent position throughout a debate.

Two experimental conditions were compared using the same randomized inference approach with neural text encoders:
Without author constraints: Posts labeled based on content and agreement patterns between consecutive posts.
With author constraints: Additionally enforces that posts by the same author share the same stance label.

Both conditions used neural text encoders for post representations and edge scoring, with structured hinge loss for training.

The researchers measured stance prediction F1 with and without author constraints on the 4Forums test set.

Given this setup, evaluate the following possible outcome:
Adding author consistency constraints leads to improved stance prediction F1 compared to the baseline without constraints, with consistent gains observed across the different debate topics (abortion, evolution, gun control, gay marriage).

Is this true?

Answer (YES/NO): YES